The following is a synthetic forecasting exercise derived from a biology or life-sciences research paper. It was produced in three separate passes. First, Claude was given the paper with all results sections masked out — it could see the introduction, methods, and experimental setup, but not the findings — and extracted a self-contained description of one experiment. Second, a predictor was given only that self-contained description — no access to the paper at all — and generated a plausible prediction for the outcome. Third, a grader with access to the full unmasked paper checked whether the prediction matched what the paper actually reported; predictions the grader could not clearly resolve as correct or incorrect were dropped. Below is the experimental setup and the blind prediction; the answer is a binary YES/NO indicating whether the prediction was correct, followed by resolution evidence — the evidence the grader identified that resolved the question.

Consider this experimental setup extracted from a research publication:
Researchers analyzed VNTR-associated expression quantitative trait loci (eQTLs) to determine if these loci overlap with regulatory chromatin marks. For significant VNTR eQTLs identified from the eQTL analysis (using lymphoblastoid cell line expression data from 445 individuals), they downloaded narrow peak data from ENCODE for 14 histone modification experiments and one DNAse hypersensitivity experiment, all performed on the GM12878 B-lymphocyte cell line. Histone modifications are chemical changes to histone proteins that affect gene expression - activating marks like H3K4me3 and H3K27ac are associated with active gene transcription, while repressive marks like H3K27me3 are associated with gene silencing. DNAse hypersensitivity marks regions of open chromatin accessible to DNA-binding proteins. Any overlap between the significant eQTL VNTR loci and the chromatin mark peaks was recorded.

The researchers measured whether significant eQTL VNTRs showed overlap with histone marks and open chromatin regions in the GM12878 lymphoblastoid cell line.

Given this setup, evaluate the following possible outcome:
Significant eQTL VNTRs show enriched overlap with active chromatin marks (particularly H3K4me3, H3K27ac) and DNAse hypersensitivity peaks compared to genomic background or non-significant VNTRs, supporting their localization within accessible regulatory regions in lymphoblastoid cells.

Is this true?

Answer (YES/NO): NO